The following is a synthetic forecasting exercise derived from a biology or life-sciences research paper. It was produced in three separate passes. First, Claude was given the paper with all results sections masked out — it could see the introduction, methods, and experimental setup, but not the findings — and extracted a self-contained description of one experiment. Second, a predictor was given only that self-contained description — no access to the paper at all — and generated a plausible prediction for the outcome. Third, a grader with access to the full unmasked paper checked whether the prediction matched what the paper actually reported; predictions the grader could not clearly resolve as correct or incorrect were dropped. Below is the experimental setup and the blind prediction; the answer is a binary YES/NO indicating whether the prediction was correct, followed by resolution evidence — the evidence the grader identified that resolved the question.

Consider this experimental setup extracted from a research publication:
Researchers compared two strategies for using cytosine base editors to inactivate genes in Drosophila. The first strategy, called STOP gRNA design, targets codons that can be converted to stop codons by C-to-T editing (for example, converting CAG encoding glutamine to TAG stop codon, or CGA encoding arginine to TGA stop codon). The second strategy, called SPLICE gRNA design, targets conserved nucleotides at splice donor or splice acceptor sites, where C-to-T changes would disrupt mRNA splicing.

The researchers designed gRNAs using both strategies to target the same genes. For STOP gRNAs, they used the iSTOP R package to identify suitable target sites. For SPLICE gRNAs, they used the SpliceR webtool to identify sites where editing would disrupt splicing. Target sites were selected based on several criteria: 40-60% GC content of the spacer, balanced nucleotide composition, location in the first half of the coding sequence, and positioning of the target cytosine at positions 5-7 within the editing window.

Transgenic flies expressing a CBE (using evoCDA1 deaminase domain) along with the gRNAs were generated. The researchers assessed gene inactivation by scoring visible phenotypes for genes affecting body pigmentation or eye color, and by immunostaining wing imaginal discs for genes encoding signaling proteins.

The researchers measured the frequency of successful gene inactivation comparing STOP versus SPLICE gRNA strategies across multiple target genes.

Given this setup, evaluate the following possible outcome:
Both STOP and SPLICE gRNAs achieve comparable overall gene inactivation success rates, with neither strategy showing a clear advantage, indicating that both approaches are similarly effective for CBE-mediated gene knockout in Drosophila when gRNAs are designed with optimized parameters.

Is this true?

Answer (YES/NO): NO